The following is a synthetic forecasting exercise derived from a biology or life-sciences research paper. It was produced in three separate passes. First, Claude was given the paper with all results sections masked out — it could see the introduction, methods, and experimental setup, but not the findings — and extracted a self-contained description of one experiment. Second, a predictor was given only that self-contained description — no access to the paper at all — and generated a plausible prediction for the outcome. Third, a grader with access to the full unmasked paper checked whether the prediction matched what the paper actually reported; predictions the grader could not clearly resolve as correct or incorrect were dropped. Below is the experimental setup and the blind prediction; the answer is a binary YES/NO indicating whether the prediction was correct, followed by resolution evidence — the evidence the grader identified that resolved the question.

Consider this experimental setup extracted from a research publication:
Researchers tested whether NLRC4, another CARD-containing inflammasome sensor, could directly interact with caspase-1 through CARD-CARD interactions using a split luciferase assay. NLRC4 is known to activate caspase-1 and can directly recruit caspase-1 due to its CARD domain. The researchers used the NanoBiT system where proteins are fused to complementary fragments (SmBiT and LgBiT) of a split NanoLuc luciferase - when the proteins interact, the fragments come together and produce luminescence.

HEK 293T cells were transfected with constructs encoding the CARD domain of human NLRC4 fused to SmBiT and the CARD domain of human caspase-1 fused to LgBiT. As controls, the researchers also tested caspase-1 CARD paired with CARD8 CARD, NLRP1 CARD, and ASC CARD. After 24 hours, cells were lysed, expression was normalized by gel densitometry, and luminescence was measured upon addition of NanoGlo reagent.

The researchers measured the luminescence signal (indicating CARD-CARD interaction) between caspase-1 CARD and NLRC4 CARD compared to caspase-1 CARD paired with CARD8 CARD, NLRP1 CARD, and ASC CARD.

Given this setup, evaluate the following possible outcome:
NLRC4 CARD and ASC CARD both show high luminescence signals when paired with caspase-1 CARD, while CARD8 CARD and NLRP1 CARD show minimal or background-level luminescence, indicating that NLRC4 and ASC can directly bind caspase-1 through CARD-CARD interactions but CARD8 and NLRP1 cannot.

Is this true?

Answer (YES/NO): NO